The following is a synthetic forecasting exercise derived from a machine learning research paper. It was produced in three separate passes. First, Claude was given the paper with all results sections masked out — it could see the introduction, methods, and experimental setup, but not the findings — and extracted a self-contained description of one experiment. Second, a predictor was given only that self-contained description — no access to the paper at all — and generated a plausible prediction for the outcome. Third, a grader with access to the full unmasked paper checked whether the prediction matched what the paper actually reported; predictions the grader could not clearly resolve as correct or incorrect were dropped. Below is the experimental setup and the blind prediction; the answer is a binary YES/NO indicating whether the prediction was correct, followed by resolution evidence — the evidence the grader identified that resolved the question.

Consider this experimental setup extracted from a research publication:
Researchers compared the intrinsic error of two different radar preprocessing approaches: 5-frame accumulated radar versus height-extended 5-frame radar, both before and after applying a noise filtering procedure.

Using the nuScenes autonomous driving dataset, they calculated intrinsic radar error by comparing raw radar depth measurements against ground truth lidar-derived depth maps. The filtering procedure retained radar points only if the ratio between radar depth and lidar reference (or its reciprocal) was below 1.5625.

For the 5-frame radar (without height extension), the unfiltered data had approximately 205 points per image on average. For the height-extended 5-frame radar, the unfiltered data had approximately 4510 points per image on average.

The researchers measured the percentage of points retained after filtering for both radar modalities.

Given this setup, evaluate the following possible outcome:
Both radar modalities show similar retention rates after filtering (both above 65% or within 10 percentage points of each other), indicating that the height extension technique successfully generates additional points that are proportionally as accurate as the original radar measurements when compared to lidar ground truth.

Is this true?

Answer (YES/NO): YES